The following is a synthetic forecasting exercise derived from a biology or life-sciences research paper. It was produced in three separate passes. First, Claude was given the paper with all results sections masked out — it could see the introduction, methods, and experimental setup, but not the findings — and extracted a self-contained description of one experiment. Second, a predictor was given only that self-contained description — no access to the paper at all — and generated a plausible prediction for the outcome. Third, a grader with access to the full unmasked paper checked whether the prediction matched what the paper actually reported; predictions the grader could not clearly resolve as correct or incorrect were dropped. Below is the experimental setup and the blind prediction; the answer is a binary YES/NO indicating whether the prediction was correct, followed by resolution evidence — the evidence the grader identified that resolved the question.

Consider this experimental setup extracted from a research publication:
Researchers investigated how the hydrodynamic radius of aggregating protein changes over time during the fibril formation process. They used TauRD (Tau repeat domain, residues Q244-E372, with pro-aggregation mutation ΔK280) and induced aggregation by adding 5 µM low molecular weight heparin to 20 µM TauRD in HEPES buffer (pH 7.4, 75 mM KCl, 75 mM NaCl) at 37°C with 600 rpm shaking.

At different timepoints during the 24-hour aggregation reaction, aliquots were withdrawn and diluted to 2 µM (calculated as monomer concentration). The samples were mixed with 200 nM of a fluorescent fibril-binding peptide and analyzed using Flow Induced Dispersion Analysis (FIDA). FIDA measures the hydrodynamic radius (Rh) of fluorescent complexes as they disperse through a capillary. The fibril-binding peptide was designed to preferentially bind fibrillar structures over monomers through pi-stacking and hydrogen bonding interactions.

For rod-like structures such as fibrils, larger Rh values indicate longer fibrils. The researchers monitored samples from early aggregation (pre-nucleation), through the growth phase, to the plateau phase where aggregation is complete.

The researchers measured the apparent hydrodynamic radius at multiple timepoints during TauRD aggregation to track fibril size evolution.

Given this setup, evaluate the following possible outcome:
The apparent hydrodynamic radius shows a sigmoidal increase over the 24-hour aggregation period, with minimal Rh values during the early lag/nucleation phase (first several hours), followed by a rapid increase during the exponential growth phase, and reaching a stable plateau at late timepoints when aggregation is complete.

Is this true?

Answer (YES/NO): NO